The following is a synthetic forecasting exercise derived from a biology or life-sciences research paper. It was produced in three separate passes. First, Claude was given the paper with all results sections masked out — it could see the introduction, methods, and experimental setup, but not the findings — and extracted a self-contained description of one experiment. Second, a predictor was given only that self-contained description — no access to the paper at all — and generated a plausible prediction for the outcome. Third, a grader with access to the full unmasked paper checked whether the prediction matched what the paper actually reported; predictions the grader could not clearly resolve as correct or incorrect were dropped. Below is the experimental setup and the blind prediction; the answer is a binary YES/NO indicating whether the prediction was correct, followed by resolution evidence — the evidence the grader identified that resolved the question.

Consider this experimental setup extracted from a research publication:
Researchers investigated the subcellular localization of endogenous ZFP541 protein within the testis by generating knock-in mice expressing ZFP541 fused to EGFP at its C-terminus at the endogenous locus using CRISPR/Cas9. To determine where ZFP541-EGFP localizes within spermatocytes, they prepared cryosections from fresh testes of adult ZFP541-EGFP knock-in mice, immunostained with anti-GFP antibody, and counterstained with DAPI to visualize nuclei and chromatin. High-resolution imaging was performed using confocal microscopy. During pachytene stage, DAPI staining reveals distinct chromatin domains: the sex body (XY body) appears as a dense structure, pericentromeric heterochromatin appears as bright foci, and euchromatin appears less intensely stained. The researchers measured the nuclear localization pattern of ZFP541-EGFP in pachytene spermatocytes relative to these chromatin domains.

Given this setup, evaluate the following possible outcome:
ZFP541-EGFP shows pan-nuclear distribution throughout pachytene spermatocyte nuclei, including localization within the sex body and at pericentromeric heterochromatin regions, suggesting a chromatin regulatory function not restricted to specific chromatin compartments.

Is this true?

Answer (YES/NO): NO